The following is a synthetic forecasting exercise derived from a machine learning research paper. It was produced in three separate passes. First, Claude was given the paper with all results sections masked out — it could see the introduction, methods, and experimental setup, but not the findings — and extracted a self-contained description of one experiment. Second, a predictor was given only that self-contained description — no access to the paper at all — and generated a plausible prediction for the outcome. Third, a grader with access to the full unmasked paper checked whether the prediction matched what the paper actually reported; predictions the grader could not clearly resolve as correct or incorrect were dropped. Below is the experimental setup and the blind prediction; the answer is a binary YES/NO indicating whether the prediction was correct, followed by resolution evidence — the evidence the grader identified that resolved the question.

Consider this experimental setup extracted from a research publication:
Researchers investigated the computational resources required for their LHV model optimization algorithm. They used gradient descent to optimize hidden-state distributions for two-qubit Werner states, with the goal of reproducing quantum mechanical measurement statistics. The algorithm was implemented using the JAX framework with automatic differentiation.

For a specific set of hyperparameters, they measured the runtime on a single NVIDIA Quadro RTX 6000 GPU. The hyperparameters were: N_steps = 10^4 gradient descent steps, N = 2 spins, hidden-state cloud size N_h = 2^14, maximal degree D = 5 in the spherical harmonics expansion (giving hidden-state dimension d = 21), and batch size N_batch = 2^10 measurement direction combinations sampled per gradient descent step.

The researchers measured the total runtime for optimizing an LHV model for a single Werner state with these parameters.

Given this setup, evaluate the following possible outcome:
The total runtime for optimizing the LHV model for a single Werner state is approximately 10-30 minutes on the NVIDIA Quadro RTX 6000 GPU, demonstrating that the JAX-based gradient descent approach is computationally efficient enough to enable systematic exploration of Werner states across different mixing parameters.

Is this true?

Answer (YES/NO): NO